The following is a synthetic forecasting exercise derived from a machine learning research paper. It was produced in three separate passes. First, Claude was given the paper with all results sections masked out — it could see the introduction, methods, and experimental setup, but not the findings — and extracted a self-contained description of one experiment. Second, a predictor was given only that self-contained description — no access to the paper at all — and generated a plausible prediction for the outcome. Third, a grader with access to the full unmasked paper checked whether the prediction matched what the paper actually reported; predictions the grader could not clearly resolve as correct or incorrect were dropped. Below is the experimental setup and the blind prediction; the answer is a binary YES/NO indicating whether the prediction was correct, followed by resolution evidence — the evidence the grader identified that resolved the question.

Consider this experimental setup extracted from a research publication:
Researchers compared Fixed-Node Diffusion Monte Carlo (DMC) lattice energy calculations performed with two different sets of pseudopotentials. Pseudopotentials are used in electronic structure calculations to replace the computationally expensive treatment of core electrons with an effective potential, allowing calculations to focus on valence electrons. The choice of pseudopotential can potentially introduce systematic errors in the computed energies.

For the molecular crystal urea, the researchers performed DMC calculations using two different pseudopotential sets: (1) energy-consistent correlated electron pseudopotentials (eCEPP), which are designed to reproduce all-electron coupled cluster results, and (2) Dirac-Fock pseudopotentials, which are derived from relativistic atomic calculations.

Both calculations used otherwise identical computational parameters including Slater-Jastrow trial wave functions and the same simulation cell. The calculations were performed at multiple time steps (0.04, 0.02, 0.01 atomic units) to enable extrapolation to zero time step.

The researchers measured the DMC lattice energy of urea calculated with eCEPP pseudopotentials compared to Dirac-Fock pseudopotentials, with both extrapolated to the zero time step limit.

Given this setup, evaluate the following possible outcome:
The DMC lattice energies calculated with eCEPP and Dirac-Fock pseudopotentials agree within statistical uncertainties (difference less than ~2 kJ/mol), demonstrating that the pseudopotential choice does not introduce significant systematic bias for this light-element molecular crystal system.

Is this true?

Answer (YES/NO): YES